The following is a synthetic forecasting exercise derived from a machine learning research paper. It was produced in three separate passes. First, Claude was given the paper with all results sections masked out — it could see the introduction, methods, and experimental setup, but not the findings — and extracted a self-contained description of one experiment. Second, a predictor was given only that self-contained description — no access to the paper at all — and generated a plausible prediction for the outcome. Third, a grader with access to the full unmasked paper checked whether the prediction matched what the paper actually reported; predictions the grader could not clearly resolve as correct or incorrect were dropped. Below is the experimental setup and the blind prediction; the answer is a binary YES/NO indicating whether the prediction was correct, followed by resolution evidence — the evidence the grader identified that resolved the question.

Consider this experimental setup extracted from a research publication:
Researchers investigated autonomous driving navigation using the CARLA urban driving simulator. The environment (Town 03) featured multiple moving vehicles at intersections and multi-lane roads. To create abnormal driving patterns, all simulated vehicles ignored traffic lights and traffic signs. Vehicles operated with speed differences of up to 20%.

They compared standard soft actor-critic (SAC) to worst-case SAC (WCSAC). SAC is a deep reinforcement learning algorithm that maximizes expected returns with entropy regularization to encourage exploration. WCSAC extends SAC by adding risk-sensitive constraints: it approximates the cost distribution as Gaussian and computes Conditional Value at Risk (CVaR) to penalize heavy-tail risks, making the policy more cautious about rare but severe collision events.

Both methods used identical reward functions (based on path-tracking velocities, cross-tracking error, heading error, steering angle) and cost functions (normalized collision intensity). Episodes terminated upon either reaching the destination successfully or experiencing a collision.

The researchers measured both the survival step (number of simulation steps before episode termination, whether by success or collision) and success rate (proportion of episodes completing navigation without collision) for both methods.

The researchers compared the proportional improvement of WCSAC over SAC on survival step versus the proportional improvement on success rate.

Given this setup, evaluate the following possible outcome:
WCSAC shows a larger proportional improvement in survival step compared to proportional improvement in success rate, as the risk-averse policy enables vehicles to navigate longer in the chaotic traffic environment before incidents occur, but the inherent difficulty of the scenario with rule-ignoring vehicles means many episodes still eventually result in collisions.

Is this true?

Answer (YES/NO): YES